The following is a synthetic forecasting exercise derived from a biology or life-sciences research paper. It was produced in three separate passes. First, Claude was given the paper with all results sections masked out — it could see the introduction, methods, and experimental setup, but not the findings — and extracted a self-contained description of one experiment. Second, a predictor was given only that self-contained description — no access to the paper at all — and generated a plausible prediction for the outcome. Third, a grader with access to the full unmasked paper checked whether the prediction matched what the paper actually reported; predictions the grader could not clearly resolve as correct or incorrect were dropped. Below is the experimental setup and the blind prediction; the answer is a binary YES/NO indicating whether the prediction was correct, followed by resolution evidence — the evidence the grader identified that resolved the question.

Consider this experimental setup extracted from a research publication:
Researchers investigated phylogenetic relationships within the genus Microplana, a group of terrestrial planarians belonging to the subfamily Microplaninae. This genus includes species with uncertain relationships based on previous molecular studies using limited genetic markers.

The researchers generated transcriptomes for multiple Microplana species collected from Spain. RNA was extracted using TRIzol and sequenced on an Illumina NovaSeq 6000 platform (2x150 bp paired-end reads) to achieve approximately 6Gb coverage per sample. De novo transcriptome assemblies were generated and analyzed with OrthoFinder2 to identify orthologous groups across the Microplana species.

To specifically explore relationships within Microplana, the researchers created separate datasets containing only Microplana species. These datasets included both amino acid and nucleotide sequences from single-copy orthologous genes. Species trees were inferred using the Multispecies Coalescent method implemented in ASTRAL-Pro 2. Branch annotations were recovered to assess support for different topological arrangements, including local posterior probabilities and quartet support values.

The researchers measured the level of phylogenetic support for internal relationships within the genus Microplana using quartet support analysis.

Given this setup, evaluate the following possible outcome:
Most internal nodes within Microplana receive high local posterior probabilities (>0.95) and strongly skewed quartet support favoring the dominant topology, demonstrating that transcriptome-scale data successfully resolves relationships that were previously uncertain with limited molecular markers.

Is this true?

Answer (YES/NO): NO